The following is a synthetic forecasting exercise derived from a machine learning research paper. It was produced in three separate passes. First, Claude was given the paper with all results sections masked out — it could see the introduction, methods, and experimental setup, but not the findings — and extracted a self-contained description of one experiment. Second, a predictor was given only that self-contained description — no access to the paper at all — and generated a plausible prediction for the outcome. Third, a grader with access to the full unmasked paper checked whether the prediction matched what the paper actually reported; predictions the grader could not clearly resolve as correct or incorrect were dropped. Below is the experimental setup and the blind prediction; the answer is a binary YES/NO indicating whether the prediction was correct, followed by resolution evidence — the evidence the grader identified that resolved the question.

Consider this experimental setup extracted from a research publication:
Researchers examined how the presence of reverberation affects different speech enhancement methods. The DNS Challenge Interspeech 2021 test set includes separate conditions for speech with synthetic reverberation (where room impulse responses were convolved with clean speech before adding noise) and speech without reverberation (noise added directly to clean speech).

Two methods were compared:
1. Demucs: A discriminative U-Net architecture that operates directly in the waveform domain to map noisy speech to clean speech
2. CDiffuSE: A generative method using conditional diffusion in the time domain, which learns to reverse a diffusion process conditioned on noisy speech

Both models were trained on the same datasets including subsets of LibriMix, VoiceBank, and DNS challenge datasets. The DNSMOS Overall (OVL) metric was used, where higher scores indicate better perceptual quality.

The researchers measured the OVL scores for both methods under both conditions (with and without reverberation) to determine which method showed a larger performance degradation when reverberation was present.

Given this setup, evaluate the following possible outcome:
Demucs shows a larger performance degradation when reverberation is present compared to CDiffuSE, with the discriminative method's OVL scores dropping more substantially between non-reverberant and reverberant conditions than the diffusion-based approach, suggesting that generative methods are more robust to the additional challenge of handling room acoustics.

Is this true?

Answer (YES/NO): NO